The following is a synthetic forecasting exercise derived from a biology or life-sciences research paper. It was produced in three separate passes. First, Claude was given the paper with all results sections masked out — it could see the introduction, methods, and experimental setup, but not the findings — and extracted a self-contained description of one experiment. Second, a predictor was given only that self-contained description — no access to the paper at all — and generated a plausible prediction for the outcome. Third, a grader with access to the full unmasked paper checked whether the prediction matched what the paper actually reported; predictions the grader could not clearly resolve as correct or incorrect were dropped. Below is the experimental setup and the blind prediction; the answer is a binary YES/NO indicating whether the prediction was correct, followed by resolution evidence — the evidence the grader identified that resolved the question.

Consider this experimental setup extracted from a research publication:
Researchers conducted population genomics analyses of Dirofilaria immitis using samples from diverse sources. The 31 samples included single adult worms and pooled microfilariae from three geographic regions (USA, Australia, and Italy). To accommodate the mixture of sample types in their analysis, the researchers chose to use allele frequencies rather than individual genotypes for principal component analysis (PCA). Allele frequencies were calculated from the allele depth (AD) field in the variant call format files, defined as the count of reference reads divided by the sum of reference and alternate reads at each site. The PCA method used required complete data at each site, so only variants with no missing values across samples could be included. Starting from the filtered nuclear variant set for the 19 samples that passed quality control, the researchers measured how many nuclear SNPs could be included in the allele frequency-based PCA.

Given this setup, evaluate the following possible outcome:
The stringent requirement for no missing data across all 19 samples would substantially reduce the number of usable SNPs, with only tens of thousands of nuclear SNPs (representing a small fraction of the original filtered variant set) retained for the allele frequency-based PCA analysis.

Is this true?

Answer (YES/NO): NO